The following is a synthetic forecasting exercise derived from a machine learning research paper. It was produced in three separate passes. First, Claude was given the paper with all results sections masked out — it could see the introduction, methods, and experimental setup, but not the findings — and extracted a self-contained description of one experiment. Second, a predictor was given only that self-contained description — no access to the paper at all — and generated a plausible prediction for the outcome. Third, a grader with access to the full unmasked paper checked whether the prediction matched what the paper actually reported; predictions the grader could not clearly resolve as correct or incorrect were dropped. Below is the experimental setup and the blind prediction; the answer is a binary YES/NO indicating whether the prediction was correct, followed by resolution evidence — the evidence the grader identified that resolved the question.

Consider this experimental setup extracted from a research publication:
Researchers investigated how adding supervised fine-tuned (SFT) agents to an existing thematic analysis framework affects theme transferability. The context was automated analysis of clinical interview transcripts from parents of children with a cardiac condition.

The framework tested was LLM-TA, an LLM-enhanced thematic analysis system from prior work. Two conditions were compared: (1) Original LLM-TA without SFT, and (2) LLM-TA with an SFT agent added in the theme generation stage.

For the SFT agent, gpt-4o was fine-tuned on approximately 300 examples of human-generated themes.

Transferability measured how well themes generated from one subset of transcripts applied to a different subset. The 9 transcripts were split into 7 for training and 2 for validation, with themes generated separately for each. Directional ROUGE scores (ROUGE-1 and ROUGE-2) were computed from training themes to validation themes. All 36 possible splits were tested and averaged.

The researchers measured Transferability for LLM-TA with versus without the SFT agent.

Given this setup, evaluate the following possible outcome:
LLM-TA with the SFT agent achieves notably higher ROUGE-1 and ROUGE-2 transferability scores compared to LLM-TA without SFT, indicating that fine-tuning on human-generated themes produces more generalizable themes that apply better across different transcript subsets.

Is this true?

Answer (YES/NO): NO